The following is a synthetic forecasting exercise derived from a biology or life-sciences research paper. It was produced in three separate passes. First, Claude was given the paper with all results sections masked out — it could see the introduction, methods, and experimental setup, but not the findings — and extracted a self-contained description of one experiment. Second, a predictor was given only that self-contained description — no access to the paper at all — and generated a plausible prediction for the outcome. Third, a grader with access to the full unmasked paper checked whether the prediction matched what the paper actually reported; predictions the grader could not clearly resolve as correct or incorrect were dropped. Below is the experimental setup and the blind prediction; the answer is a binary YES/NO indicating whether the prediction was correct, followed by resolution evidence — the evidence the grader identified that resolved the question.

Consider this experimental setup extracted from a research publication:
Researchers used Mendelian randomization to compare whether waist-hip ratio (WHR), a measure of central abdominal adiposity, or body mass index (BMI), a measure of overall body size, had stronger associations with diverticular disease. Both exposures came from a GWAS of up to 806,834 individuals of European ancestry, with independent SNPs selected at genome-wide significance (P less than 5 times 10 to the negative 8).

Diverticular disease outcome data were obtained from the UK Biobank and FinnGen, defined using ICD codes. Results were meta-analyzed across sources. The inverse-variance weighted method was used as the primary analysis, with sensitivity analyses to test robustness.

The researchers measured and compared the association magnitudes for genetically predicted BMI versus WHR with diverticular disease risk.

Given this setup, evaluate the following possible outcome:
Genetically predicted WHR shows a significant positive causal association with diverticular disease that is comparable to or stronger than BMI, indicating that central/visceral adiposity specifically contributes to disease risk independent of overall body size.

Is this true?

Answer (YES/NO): YES